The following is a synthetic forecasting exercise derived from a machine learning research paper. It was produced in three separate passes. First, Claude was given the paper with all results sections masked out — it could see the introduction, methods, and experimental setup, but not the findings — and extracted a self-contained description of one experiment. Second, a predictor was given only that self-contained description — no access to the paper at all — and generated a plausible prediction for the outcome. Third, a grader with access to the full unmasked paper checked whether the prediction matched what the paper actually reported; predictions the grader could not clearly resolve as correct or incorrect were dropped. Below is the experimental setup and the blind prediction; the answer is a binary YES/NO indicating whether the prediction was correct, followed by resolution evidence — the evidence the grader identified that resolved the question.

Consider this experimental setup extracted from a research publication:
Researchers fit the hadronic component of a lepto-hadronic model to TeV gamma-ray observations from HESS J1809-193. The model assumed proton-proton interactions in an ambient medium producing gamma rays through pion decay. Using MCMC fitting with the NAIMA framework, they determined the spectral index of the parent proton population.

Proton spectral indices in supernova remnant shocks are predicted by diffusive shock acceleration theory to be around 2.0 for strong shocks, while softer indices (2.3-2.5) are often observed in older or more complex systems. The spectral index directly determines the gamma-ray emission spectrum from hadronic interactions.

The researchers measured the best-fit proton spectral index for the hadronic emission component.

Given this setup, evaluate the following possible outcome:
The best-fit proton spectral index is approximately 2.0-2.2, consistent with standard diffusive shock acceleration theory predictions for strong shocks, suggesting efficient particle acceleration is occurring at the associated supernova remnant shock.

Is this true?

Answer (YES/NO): YES